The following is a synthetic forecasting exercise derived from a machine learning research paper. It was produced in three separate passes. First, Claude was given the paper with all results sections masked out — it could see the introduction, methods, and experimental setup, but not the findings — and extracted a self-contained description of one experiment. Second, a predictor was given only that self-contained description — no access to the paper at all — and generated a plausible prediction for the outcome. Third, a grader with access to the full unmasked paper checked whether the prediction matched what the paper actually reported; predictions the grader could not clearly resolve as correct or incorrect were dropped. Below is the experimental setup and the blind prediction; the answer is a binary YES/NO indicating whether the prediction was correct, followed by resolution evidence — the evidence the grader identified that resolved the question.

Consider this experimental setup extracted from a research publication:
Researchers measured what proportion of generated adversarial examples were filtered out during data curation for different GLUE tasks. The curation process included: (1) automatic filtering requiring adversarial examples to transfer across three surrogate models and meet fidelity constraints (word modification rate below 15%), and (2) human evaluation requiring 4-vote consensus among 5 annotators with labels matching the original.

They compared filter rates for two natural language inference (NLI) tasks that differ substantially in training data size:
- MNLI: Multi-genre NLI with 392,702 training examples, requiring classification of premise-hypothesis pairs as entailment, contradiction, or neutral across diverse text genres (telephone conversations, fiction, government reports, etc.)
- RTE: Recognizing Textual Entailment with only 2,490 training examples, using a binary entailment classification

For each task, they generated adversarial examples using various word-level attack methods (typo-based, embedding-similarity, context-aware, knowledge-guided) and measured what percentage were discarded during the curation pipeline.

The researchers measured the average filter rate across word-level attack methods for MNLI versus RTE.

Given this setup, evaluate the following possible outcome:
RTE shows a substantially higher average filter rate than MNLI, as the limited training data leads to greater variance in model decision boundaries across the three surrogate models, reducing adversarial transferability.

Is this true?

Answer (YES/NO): NO